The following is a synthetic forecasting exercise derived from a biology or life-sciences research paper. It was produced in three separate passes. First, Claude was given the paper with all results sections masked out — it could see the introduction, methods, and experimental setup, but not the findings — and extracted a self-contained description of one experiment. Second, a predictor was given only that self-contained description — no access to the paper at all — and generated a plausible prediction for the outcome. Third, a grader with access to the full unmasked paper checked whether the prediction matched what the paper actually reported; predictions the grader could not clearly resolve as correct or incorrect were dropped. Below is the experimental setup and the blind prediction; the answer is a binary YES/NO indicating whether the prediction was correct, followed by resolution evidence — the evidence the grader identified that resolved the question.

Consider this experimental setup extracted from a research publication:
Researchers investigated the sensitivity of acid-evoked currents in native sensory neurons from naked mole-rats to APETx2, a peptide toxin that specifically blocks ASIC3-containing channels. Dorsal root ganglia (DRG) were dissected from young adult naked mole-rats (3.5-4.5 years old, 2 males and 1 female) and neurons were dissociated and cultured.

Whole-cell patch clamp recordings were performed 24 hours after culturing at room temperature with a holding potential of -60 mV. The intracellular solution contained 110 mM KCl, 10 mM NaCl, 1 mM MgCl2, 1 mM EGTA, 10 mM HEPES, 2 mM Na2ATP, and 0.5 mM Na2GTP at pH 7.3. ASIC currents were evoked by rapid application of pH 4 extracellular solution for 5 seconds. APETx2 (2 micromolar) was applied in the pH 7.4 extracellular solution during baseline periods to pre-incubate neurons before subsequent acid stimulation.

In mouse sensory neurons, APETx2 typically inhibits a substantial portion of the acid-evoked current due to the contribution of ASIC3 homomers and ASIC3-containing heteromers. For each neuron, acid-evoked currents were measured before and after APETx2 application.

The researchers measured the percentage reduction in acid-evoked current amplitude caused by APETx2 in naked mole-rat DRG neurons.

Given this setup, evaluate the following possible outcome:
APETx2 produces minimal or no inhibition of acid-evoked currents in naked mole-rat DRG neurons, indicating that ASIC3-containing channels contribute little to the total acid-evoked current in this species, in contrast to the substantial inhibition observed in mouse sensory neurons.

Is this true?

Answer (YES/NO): NO